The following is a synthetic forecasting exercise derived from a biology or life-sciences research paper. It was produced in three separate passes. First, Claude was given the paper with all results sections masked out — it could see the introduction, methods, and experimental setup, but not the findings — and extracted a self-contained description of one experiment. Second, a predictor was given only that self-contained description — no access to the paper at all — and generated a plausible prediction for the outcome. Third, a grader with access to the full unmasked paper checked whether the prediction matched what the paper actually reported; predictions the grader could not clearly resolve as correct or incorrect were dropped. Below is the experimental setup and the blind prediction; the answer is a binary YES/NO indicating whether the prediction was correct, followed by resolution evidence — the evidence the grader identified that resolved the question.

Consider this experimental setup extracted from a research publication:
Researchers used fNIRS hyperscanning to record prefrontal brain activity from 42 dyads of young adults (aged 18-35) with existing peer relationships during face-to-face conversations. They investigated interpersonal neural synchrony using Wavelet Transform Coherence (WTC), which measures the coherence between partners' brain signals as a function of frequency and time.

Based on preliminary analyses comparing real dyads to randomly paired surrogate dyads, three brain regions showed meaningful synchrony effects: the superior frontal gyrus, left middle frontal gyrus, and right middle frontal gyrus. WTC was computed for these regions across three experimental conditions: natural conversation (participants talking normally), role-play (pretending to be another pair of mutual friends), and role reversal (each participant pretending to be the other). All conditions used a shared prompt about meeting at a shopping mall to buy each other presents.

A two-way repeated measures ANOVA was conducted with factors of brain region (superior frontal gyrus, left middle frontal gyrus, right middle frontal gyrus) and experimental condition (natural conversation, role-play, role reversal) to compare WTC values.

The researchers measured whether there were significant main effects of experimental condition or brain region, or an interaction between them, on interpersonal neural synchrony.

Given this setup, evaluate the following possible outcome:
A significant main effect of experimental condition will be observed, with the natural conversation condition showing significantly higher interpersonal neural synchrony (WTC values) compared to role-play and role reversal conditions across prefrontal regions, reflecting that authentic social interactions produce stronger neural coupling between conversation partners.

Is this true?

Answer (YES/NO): NO